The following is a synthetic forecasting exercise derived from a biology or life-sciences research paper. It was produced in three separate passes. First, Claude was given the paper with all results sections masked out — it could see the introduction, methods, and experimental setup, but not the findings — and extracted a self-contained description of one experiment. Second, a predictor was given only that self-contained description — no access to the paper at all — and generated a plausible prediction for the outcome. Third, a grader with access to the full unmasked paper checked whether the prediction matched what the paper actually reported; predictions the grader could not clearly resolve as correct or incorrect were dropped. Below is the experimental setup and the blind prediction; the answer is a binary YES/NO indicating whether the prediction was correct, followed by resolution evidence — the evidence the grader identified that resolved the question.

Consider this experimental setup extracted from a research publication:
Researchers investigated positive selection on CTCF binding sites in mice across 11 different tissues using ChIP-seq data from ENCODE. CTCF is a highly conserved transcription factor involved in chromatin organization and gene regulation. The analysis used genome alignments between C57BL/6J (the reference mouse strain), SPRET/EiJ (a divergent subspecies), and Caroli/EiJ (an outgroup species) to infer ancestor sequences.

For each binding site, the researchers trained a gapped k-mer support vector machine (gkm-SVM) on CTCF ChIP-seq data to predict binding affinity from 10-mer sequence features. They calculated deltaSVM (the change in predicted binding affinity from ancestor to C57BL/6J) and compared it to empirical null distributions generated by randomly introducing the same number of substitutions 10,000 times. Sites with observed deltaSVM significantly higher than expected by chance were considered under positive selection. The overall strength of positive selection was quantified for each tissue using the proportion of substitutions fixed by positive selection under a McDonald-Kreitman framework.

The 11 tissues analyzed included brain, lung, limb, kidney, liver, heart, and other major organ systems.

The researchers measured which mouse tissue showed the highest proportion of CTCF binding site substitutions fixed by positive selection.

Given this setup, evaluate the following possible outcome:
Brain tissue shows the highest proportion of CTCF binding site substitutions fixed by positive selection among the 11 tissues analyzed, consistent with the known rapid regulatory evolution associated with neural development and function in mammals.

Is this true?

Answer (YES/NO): NO